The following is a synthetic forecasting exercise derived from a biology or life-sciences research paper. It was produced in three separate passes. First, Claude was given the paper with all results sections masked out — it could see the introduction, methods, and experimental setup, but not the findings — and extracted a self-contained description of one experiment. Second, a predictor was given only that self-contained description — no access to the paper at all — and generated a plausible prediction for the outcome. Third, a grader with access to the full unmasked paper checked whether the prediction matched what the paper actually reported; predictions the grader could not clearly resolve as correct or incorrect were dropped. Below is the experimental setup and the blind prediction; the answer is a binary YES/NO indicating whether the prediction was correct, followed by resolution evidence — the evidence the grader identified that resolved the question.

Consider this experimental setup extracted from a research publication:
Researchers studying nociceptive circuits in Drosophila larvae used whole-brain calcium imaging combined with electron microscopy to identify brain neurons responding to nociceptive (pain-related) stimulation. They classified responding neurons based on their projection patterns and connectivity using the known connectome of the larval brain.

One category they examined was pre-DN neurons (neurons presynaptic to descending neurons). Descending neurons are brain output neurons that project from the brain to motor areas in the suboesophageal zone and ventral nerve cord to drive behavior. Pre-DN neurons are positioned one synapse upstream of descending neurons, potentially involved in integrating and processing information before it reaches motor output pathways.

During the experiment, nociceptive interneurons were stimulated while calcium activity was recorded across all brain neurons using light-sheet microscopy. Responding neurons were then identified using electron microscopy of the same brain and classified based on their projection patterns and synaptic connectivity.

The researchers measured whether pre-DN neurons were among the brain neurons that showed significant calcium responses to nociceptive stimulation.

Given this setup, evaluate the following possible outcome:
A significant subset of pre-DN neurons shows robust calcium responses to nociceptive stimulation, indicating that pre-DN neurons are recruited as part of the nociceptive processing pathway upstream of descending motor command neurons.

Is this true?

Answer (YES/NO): YES